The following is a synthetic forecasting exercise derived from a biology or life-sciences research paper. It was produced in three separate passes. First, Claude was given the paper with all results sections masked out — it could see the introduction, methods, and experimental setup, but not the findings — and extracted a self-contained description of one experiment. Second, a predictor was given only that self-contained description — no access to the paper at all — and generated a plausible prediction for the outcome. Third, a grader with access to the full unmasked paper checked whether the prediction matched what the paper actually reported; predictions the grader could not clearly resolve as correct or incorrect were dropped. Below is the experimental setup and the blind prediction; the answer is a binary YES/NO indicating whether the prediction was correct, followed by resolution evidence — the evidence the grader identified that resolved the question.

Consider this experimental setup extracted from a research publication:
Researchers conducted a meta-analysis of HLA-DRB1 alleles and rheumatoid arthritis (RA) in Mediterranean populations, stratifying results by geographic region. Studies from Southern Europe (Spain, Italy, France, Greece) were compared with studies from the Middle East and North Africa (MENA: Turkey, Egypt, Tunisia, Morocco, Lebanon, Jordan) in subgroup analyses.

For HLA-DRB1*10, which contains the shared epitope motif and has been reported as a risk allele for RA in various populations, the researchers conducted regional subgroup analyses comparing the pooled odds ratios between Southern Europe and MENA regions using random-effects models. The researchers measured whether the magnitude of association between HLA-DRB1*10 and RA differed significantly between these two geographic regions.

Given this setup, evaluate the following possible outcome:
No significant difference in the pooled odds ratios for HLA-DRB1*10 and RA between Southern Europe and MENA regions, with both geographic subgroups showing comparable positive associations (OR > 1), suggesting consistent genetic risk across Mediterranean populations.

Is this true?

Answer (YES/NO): YES